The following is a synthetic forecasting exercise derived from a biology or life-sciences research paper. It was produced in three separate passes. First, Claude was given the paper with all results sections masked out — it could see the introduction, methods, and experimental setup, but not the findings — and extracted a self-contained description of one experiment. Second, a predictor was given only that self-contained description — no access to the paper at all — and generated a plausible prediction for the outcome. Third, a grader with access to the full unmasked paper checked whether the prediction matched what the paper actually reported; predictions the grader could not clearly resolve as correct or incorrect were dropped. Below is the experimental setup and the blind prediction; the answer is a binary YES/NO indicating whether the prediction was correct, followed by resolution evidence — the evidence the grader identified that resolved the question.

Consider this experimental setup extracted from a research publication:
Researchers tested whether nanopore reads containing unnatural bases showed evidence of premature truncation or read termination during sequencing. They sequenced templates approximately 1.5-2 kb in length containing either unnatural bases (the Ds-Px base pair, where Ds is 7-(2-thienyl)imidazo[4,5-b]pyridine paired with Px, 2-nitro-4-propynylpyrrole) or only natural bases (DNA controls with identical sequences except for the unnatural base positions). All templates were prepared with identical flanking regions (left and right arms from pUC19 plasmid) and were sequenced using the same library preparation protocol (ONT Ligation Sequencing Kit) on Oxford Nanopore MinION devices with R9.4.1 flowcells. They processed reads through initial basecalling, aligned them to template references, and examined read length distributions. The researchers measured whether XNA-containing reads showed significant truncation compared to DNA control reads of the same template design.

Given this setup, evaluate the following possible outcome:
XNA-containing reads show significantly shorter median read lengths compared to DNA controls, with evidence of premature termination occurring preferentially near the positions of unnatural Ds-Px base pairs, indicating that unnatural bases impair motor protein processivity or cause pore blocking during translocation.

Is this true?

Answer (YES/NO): NO